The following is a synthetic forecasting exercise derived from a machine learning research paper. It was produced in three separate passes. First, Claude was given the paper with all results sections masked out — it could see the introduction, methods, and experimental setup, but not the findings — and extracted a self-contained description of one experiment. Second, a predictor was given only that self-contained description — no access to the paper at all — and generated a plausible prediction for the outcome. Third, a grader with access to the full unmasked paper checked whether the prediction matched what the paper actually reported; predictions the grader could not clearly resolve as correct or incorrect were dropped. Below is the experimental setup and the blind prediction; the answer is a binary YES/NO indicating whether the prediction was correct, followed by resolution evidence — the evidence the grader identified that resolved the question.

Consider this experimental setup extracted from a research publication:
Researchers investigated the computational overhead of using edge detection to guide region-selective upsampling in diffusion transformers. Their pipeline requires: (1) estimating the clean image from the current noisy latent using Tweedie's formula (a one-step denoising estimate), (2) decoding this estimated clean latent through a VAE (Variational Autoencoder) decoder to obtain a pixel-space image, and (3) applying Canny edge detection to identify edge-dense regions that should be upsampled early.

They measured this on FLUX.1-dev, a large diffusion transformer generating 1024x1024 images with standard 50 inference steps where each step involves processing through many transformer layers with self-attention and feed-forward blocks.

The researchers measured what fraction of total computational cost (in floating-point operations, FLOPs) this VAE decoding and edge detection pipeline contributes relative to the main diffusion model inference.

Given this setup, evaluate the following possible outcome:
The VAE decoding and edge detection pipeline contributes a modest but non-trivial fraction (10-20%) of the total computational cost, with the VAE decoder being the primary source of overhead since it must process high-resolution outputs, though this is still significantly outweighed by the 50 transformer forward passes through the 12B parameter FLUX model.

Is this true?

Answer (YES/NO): NO